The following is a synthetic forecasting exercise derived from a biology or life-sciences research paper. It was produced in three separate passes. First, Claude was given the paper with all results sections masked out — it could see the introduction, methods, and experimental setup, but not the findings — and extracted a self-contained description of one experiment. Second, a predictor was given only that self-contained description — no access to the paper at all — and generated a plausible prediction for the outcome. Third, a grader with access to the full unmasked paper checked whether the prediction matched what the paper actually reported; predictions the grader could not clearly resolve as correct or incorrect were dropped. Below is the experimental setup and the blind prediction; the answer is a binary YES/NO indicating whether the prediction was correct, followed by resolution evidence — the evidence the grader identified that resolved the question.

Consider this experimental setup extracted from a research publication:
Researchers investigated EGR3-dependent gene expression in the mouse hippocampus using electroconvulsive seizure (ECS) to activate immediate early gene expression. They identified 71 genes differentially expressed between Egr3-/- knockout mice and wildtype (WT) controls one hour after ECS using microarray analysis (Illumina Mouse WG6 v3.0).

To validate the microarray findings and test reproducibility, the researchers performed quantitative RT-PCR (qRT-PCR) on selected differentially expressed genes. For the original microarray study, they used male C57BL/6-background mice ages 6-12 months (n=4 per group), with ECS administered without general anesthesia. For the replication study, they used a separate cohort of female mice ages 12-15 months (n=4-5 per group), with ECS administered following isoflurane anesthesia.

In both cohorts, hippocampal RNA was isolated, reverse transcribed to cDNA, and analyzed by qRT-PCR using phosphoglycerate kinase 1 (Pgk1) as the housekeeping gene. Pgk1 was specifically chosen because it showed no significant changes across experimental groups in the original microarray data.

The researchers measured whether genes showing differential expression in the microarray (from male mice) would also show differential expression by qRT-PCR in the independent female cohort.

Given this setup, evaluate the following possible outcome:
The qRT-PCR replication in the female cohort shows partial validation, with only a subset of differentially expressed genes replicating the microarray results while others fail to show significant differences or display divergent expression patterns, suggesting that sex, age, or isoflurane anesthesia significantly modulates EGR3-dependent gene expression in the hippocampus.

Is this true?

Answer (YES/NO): NO